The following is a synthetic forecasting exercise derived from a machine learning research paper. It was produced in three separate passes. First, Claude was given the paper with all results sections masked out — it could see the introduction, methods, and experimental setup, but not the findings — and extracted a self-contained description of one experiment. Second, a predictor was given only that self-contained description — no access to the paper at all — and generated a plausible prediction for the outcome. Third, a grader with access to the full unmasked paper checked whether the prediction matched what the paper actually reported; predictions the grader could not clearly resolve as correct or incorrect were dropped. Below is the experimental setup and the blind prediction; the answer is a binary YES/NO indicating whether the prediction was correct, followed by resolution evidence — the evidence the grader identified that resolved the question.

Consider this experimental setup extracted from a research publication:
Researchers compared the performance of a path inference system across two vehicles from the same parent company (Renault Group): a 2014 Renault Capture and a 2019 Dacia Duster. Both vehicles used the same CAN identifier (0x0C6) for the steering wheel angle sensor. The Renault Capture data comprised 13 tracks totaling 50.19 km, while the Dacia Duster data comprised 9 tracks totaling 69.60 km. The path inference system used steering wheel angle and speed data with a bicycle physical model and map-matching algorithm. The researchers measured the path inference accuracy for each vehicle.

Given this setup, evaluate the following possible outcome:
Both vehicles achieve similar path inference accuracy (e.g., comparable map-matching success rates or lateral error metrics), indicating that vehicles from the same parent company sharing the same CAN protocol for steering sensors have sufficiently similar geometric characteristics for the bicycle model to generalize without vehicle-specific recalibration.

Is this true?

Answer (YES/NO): YES